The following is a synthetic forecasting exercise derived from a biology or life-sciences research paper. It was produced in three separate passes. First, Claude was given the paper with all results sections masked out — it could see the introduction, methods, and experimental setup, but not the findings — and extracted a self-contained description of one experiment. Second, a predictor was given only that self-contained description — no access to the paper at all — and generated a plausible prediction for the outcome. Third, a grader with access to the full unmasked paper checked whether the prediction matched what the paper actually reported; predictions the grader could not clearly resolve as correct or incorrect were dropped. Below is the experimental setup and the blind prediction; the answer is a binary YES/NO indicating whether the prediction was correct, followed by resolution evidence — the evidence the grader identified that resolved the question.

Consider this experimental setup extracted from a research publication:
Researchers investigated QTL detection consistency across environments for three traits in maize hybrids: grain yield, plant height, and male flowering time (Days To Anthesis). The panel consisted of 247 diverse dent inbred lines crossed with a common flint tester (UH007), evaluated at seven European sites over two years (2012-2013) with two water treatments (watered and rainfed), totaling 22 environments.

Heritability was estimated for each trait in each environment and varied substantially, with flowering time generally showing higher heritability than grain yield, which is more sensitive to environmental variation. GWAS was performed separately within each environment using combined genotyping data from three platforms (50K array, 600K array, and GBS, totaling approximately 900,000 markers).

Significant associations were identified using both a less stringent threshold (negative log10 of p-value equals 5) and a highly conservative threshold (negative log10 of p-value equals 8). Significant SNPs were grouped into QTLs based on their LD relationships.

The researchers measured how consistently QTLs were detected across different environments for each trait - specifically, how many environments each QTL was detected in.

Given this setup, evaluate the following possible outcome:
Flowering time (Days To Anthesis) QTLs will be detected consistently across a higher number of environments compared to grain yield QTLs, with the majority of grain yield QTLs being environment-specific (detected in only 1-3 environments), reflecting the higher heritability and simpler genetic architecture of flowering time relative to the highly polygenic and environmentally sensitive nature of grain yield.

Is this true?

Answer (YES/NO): NO